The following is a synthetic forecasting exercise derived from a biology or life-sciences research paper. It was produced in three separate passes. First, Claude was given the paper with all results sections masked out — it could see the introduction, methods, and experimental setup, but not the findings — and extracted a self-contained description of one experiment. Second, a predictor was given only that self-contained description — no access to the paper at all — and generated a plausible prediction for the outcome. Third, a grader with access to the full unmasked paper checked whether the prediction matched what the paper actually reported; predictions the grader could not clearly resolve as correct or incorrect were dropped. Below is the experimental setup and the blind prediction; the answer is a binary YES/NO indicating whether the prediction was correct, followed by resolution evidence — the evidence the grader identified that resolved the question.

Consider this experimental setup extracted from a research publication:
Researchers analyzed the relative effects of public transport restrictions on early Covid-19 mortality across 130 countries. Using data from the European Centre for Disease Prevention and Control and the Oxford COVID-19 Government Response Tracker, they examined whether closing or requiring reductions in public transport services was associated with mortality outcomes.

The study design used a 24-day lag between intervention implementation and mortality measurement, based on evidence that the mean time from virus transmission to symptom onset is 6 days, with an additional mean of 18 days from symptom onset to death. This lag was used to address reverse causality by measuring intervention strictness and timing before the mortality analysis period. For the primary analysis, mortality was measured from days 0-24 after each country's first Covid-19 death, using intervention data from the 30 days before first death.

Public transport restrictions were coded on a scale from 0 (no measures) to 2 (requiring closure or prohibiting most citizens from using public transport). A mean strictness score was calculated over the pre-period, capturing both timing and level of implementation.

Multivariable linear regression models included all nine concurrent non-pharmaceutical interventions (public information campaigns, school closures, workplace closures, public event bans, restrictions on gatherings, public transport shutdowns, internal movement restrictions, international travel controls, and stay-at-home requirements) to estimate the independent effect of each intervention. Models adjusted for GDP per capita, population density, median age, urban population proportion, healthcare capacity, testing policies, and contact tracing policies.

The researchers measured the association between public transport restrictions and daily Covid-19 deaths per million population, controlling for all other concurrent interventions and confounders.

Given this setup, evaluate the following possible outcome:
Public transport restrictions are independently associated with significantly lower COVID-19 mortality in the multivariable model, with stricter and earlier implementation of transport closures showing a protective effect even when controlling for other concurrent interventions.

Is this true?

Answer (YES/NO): NO